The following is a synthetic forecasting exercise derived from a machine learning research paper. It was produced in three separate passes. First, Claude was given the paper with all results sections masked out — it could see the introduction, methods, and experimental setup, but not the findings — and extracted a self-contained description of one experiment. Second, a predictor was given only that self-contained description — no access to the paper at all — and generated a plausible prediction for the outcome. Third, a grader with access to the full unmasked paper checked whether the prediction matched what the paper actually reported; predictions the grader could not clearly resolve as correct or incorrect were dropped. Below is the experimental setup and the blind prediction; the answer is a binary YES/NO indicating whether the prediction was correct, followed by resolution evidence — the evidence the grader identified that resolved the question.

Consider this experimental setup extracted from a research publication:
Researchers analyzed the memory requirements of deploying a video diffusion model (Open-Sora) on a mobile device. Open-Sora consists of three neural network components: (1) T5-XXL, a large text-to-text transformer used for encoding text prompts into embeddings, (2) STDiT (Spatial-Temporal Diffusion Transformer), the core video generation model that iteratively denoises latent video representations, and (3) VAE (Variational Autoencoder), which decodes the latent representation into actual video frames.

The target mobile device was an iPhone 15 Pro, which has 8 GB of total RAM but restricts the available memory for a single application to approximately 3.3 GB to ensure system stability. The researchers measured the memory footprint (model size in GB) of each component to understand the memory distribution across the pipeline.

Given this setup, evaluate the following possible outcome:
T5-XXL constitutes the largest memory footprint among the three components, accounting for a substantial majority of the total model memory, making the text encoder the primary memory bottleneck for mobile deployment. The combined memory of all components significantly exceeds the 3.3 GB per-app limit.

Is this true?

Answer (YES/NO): YES